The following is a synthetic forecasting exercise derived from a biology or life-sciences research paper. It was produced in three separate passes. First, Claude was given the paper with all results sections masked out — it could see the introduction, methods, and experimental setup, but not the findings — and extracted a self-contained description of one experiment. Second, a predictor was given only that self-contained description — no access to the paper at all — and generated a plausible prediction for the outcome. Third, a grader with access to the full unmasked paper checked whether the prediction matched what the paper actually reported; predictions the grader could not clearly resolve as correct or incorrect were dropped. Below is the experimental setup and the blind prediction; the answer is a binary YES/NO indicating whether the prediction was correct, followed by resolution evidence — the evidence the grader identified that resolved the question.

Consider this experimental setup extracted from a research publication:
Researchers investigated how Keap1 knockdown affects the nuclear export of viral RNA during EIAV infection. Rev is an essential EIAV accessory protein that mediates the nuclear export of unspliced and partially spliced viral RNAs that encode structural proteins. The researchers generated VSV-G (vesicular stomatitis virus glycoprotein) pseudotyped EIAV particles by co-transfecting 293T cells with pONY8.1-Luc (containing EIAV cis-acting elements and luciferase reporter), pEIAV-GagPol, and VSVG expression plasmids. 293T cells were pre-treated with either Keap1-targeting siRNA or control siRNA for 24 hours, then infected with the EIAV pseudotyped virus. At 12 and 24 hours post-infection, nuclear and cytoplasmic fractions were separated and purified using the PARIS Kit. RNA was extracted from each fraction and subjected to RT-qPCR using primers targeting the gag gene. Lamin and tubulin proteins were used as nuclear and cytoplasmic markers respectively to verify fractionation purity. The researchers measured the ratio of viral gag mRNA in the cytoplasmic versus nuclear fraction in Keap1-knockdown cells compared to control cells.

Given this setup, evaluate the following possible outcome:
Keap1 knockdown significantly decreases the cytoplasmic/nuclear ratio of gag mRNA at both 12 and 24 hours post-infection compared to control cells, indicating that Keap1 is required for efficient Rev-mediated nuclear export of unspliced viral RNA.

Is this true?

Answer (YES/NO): NO